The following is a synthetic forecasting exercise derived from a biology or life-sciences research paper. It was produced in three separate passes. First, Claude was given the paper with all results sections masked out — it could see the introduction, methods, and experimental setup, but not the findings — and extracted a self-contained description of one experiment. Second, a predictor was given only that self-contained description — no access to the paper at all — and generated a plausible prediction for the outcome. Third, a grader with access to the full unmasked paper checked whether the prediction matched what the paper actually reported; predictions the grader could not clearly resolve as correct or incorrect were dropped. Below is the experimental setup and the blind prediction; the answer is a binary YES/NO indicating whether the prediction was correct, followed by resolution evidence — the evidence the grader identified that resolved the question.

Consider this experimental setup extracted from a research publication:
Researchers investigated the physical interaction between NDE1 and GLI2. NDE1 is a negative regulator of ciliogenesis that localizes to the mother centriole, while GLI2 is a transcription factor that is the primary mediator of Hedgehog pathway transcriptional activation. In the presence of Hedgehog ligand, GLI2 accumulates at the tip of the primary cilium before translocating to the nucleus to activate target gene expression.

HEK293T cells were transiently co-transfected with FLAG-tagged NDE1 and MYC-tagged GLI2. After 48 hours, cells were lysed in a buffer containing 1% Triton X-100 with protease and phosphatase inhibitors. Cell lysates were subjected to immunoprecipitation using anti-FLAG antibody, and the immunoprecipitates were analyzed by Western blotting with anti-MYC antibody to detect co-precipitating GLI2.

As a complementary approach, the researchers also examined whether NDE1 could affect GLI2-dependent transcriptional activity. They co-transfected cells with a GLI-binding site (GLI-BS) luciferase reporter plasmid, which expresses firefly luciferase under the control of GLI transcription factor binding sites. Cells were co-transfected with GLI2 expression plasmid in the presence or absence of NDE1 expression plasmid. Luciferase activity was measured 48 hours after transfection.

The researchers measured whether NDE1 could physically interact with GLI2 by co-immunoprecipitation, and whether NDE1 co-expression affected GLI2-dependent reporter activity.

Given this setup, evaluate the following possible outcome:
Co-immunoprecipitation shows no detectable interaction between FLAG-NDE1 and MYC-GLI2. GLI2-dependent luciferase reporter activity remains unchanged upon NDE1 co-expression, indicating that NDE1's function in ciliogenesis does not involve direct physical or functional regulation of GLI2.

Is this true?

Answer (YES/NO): NO